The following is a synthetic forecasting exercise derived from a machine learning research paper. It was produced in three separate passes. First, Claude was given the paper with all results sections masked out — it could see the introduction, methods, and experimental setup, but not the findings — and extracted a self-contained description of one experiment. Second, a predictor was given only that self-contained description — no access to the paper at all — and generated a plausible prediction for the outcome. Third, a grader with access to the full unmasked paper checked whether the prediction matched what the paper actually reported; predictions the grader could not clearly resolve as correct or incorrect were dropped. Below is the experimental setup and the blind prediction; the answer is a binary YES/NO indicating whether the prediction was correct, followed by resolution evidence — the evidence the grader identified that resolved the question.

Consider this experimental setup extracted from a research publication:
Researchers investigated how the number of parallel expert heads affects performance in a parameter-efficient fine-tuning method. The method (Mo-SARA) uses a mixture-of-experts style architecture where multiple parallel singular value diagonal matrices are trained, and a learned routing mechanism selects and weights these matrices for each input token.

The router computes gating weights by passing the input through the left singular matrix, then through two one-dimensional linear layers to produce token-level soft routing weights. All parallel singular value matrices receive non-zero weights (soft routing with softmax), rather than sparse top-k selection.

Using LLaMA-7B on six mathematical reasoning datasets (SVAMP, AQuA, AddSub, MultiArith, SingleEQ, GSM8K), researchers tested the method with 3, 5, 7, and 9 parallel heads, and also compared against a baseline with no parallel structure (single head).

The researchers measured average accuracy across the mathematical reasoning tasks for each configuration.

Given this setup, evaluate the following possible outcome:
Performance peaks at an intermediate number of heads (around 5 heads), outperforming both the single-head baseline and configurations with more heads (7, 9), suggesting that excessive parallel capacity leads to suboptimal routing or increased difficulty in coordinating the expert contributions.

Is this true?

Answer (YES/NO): NO